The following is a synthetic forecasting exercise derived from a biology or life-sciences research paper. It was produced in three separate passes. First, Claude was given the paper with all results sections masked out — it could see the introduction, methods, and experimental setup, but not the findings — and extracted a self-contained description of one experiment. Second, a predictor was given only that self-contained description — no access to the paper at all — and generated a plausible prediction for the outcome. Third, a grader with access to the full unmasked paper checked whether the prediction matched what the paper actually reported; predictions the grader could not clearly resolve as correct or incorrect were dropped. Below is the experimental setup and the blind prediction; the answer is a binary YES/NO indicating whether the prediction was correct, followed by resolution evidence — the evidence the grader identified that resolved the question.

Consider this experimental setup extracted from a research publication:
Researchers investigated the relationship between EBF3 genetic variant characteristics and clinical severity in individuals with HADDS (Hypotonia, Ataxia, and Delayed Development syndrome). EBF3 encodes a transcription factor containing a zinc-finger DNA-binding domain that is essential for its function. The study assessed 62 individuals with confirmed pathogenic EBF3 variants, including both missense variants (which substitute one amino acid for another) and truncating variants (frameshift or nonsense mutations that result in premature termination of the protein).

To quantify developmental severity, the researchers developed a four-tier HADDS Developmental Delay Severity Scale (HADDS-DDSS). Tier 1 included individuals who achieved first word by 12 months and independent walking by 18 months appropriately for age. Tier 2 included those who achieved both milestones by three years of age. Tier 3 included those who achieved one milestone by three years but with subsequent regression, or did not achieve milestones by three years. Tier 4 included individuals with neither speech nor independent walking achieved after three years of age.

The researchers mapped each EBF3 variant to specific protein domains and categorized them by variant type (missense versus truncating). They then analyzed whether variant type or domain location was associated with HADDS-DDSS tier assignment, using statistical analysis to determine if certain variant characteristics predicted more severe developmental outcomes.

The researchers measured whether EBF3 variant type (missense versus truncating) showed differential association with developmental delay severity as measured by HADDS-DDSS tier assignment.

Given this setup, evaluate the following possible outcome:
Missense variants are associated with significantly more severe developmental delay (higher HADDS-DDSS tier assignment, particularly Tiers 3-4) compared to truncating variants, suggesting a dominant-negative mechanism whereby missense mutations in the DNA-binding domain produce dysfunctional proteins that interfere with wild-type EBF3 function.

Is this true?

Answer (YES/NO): NO